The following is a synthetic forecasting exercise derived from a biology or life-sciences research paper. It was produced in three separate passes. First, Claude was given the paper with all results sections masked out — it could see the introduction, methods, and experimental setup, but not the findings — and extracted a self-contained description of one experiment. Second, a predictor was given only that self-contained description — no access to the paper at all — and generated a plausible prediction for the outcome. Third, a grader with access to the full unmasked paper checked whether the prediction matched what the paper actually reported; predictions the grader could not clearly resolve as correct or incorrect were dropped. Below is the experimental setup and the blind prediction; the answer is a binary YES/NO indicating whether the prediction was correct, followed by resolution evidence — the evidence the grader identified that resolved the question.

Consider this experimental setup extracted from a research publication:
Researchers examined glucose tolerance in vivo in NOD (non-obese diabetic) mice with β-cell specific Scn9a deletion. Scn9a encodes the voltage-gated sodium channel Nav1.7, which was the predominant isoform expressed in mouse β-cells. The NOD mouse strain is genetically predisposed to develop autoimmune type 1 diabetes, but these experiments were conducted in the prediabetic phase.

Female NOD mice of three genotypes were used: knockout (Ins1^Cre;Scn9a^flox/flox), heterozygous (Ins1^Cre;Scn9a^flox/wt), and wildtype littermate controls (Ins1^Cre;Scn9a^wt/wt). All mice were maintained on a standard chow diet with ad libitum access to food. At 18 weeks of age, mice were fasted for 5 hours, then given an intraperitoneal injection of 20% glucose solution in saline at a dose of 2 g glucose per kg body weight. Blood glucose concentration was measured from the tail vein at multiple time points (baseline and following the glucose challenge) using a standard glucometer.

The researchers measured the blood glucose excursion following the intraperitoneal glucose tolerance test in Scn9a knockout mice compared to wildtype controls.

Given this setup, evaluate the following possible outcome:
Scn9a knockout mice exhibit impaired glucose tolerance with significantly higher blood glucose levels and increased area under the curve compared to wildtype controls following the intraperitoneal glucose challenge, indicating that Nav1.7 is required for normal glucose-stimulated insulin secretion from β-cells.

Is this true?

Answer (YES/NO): NO